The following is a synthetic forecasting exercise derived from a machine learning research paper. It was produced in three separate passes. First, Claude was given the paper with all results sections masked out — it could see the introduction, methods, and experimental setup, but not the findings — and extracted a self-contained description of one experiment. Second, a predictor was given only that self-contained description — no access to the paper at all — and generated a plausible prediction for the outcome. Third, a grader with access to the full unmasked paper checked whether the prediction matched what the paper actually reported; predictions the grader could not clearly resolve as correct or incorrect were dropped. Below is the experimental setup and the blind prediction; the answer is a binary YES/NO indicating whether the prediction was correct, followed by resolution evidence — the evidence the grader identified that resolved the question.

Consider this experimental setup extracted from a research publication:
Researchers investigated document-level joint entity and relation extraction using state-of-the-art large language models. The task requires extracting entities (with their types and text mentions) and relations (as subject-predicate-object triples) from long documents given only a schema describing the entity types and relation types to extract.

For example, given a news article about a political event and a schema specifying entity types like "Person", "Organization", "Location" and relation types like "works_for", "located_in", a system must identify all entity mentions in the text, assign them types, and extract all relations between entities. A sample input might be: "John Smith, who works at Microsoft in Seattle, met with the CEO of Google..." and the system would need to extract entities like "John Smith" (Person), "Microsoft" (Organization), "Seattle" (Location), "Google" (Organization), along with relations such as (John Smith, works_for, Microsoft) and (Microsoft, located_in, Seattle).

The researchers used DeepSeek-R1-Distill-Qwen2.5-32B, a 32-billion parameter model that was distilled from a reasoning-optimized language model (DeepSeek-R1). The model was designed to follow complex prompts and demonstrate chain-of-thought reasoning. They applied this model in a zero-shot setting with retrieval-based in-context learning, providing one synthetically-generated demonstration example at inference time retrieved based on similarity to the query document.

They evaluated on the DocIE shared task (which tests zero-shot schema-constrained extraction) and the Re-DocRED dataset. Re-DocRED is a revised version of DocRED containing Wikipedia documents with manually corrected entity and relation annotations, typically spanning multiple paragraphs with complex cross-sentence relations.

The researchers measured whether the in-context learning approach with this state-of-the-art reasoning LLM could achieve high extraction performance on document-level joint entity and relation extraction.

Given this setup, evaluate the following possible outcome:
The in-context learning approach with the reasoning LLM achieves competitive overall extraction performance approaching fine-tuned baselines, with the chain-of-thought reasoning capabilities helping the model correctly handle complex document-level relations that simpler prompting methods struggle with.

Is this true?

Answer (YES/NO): NO